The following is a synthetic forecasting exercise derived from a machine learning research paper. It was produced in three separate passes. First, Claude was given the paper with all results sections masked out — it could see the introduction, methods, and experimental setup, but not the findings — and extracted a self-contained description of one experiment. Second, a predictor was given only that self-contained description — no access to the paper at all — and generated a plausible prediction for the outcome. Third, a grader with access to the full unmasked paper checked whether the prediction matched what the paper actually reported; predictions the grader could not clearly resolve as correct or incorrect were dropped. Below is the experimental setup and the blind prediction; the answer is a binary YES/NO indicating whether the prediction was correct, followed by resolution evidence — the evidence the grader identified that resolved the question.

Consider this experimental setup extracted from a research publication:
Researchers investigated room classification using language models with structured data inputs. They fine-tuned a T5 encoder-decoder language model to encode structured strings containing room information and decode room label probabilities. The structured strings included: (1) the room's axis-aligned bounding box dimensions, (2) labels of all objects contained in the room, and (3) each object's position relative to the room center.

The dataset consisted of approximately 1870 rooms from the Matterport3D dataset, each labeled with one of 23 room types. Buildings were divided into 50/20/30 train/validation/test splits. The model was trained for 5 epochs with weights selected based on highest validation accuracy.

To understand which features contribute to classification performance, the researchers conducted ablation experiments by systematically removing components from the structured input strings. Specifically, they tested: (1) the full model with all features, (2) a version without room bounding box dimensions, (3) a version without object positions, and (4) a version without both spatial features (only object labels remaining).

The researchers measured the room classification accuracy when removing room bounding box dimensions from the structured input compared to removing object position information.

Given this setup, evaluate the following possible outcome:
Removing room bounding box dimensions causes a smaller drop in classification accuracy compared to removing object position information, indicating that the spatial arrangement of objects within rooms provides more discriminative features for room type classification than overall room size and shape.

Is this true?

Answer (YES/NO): YES